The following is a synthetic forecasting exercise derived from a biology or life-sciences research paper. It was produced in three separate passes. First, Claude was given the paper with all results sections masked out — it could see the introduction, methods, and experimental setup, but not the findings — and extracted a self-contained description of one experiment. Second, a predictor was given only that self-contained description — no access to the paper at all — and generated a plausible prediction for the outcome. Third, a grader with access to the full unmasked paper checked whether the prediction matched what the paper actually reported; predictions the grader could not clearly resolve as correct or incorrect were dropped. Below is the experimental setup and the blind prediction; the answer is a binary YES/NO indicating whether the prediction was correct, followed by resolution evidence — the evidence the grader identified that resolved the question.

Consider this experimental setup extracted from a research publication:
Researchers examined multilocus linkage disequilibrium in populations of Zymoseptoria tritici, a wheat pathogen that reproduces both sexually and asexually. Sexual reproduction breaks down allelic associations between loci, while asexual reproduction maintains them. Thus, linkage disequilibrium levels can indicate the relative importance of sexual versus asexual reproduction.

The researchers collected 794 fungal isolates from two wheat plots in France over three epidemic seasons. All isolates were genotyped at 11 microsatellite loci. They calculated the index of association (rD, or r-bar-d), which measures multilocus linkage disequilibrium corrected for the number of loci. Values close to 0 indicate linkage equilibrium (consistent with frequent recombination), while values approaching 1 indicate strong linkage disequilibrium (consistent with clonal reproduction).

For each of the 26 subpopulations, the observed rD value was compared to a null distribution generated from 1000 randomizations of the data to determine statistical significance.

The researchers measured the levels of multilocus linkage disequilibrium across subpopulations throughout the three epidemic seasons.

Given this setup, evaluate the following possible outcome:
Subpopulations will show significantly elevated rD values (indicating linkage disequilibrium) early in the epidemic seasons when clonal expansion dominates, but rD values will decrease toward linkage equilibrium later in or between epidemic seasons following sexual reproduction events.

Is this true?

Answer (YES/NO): NO